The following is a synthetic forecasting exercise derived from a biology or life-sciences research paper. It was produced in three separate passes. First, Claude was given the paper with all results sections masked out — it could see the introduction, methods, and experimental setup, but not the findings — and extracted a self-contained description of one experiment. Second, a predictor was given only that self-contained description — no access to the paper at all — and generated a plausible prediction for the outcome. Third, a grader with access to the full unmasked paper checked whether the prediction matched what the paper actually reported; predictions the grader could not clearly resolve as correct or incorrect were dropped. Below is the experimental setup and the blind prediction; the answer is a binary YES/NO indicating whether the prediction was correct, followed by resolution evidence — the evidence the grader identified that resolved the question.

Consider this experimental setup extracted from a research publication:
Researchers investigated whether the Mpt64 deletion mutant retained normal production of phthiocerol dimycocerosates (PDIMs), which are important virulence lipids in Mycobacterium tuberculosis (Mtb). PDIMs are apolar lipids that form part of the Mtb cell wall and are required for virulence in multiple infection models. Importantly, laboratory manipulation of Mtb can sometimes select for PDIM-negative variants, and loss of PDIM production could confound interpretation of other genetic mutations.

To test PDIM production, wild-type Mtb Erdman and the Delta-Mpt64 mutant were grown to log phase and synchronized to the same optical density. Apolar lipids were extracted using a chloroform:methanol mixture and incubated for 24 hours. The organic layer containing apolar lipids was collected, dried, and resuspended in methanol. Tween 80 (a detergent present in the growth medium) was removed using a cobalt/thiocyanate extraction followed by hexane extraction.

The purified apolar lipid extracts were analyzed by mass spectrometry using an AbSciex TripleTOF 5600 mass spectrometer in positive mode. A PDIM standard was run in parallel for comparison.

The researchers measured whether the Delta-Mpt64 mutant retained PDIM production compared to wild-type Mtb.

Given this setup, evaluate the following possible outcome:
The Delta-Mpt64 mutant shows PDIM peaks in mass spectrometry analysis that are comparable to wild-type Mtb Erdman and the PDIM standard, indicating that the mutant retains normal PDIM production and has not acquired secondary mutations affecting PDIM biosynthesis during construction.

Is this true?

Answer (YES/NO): YES